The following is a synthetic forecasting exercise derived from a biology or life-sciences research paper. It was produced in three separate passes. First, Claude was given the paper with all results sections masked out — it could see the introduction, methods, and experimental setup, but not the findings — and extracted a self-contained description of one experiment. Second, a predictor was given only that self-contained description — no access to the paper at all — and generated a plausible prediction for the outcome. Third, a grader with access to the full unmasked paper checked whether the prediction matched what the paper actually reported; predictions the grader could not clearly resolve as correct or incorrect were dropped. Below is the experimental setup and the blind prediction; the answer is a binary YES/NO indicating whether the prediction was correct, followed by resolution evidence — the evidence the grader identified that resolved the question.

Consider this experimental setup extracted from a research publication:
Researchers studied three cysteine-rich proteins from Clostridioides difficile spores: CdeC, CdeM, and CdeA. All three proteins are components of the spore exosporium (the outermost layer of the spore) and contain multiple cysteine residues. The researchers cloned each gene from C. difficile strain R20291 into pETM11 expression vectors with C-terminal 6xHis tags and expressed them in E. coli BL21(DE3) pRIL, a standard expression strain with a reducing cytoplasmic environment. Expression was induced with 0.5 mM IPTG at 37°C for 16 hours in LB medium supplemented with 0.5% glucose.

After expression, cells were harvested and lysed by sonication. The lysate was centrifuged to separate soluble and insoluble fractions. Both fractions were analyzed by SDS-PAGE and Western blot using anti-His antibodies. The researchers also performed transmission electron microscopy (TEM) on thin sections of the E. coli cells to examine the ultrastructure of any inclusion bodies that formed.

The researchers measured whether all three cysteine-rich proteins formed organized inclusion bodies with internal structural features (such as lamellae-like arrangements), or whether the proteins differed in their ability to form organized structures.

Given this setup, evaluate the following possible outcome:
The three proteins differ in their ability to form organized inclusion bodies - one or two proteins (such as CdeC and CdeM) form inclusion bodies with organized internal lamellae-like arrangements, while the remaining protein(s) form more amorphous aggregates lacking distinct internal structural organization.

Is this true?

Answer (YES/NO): NO